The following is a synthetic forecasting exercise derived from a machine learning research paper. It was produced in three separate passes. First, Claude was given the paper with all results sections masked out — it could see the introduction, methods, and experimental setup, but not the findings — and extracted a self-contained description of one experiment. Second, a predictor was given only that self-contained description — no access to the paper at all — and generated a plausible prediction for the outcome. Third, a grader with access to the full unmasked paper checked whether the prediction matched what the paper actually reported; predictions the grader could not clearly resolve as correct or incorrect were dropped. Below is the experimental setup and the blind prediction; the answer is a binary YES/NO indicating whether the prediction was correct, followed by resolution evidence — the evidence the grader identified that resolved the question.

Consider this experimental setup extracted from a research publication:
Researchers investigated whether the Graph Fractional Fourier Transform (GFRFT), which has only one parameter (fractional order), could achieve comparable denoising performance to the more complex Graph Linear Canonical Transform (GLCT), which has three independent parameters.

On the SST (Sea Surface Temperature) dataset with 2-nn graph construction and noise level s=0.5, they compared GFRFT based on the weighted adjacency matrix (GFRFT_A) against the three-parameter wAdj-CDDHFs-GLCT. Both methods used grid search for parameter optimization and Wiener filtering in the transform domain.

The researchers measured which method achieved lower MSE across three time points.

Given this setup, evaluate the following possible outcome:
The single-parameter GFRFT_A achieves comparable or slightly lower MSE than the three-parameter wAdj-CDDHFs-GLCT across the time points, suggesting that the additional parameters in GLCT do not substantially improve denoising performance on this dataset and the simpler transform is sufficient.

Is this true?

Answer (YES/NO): NO